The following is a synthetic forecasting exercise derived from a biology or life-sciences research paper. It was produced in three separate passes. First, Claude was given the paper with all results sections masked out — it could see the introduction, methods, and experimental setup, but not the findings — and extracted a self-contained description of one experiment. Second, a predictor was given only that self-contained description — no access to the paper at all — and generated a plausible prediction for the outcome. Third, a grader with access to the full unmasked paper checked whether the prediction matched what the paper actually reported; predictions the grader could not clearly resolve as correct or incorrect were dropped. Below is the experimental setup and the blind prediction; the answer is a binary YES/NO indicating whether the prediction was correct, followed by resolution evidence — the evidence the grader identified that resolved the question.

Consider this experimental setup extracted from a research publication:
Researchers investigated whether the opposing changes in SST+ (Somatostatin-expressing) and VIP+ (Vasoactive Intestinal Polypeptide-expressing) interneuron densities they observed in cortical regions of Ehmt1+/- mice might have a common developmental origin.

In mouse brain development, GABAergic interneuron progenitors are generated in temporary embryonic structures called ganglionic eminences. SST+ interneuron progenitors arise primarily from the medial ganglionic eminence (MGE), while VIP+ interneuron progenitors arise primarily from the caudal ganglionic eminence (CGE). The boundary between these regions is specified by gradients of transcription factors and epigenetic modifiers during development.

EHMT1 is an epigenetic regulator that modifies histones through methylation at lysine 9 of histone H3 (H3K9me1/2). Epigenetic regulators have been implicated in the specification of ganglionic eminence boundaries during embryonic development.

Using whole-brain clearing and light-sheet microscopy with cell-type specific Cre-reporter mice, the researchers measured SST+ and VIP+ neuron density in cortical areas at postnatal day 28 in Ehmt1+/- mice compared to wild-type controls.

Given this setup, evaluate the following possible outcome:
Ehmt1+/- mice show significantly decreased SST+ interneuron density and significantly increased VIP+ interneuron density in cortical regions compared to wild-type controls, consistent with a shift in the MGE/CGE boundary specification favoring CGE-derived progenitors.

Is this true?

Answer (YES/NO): YES